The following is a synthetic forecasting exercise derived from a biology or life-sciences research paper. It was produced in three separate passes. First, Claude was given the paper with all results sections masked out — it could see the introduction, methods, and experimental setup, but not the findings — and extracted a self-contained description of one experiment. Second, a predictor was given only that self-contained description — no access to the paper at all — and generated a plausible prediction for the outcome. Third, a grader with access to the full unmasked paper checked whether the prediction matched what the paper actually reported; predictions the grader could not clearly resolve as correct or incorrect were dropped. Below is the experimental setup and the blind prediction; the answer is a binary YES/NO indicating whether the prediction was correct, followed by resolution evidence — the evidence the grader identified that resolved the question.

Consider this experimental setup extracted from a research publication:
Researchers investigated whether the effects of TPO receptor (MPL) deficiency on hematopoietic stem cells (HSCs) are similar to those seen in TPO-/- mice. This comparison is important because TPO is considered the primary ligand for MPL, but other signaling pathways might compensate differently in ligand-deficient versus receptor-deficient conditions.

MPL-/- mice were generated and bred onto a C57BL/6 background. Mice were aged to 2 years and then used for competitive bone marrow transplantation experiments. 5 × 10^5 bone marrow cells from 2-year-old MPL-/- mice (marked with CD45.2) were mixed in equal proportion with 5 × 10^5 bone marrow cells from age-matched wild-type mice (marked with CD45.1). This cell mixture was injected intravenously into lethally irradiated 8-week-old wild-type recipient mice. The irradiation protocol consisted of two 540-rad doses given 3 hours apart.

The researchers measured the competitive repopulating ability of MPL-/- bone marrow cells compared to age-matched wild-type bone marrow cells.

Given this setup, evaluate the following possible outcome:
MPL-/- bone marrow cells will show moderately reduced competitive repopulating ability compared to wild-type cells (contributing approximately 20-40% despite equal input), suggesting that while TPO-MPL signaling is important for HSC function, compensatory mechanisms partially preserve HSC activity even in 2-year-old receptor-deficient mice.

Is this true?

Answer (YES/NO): NO